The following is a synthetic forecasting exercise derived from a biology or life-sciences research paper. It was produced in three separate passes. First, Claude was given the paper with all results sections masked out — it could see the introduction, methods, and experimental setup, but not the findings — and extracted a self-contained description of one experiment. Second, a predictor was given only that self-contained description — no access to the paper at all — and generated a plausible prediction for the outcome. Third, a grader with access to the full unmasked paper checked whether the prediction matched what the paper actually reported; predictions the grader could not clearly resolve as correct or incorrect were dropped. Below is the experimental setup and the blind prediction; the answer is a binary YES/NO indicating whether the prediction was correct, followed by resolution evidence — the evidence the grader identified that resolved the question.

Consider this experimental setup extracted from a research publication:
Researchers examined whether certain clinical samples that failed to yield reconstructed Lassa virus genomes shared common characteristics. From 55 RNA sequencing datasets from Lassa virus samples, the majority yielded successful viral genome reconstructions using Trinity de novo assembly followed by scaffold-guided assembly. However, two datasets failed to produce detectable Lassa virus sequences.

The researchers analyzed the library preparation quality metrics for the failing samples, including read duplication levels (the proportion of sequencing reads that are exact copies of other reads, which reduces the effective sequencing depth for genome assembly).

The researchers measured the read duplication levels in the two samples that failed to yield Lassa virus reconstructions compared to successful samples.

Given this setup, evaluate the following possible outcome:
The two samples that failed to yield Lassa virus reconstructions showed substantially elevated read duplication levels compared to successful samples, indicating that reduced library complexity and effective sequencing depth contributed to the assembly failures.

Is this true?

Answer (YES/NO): YES